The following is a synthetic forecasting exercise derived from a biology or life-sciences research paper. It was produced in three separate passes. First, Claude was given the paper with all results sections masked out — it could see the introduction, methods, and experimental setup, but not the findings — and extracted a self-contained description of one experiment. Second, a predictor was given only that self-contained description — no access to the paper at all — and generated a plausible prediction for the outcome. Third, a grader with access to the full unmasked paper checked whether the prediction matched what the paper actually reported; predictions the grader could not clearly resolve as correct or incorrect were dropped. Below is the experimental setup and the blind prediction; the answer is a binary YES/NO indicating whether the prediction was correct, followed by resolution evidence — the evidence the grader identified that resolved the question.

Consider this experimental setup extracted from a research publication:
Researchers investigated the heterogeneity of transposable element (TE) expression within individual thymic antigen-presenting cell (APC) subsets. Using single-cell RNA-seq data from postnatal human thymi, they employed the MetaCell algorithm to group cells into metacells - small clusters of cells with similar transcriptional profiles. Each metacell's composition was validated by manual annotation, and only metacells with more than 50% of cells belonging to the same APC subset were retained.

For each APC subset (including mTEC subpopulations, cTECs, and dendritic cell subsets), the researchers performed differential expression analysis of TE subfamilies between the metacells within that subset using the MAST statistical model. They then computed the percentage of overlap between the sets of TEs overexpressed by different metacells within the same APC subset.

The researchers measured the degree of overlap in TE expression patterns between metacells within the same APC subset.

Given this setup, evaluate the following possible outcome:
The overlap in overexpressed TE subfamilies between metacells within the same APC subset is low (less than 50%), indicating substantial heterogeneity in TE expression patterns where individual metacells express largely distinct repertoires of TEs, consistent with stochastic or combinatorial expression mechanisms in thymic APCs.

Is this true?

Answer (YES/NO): NO